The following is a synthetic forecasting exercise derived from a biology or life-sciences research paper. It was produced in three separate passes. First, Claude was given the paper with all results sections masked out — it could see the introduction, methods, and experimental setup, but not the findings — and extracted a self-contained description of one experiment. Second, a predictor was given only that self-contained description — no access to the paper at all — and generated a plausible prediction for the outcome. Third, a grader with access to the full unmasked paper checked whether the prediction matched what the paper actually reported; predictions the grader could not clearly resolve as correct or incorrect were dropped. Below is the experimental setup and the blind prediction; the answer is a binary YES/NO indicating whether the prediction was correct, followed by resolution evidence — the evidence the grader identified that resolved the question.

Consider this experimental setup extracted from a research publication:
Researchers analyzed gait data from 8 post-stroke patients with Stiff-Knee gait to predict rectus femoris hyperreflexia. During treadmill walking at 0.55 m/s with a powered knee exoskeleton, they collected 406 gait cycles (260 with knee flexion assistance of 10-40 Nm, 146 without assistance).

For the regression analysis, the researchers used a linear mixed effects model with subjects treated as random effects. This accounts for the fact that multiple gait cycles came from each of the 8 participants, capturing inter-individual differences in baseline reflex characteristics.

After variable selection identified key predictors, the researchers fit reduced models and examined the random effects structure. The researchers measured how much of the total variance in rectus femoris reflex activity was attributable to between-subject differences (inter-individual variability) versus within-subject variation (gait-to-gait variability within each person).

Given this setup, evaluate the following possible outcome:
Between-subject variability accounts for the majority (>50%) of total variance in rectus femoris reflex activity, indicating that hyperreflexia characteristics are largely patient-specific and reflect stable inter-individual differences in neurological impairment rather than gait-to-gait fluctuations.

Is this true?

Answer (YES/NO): NO